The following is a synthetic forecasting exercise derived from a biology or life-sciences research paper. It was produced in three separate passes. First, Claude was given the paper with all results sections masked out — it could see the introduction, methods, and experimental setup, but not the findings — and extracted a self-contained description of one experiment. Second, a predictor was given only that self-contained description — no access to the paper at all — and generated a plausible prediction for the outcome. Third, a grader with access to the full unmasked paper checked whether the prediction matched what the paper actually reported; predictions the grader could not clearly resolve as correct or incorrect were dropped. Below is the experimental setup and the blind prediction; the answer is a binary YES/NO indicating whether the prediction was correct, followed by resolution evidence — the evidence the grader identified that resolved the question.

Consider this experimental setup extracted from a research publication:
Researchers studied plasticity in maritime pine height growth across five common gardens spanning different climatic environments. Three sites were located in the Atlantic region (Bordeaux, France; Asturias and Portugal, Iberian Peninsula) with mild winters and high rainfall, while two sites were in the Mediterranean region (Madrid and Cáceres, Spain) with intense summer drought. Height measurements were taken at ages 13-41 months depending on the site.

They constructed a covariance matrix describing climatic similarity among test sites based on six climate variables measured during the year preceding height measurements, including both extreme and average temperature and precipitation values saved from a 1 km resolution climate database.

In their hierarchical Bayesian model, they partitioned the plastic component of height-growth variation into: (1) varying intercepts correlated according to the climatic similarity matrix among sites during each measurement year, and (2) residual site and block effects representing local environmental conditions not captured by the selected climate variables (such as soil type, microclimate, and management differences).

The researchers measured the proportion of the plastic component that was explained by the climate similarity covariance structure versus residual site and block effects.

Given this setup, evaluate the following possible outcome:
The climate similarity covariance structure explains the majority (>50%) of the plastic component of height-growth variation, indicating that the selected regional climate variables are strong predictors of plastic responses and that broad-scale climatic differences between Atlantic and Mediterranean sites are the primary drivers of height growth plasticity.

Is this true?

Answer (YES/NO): NO